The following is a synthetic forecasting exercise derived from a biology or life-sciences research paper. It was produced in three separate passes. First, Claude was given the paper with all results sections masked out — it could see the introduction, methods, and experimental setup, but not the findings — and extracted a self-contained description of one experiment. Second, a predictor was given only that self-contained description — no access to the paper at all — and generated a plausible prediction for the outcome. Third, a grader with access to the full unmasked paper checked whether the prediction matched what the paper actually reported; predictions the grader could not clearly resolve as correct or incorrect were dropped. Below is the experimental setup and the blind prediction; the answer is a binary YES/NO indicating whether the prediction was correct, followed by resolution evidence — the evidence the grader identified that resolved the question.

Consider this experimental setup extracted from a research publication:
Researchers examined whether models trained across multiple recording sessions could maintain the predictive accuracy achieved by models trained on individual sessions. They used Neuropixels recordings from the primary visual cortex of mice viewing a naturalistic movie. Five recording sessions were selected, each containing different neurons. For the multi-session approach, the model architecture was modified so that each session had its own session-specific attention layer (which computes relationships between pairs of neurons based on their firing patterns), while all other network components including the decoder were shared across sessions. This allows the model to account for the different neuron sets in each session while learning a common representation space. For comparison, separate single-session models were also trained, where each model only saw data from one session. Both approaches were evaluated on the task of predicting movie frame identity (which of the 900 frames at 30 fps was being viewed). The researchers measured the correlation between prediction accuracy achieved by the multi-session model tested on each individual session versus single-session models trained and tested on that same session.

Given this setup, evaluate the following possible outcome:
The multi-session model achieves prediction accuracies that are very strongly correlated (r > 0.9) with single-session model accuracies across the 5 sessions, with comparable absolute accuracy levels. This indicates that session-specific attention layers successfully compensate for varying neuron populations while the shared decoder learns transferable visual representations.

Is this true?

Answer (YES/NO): YES